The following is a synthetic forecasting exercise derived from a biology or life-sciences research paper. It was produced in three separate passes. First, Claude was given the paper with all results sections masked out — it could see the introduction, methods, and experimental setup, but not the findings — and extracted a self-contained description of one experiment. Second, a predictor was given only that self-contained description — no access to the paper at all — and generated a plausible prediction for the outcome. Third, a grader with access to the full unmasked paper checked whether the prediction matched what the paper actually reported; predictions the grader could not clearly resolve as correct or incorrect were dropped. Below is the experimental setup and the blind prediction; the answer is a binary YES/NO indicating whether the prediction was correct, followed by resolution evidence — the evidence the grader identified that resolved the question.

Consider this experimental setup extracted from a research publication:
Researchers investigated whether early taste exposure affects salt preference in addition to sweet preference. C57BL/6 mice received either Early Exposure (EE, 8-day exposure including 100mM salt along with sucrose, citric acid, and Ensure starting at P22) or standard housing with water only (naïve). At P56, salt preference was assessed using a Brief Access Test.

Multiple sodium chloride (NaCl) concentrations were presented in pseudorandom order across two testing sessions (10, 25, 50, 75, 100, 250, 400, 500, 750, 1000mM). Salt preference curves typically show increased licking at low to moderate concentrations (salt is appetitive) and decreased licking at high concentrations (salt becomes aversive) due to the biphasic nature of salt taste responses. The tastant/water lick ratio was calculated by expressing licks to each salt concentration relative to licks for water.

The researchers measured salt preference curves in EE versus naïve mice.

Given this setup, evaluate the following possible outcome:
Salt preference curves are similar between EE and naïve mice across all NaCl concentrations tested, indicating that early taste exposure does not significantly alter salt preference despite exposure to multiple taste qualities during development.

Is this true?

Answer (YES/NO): YES